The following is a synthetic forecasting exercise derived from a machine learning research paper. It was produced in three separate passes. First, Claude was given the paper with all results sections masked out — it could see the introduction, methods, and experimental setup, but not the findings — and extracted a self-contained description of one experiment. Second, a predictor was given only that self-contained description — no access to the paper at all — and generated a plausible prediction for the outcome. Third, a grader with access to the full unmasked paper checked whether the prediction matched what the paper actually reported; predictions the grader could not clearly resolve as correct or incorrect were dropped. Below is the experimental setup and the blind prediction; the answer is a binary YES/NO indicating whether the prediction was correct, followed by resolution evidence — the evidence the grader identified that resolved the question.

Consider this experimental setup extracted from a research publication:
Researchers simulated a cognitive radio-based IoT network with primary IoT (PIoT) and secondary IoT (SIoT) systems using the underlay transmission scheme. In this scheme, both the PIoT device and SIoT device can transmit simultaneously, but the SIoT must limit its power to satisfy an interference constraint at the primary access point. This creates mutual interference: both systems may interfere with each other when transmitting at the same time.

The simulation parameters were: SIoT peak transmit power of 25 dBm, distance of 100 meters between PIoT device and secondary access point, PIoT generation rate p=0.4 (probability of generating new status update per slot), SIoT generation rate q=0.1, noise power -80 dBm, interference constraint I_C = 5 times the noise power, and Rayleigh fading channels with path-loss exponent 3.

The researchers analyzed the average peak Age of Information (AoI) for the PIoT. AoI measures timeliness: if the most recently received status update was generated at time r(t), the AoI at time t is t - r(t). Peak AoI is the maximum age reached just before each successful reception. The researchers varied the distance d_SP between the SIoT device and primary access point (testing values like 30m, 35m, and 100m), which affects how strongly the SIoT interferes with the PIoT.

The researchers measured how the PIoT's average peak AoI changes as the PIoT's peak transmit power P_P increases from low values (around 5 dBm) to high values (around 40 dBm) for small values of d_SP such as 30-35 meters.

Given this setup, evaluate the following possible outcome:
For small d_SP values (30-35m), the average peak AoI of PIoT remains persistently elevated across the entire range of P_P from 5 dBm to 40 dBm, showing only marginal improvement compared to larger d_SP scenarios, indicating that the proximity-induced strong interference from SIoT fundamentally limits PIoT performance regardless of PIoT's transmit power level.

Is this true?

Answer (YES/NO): NO